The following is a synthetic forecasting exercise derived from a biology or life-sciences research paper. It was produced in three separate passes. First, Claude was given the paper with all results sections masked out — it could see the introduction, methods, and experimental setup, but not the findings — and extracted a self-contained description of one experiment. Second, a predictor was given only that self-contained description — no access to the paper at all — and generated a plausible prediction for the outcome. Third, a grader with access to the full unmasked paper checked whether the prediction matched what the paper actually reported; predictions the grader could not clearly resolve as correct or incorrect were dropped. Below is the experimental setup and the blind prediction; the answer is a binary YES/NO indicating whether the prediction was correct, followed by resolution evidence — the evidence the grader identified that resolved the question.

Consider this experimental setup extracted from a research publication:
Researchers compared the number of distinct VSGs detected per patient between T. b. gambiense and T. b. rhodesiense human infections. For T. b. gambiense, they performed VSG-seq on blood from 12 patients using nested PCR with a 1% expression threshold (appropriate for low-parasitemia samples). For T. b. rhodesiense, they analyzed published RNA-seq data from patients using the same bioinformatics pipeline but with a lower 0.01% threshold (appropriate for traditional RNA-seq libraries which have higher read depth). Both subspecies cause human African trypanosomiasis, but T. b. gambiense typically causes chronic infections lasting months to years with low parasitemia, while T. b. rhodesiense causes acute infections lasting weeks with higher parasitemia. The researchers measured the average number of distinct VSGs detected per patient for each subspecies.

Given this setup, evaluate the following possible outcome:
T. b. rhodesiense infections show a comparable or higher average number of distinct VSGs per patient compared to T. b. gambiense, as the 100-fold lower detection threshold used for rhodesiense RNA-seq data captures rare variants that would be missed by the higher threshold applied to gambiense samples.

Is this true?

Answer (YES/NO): YES